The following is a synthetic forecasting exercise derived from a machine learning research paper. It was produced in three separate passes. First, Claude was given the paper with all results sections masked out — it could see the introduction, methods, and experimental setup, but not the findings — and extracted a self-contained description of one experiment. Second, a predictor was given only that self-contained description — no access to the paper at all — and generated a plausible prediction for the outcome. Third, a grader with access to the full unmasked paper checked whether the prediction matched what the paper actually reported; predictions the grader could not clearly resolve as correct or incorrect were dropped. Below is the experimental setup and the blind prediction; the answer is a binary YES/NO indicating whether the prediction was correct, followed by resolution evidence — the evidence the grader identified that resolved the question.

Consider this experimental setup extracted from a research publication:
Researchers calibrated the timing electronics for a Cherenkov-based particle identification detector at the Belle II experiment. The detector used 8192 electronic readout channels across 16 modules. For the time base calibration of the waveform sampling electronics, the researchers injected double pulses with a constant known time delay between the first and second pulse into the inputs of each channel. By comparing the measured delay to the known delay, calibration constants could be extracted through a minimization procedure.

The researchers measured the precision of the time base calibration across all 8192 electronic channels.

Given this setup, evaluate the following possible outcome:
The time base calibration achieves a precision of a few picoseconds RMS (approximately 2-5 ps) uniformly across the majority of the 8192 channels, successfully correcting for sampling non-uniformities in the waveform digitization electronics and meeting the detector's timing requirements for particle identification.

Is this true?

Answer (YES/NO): NO